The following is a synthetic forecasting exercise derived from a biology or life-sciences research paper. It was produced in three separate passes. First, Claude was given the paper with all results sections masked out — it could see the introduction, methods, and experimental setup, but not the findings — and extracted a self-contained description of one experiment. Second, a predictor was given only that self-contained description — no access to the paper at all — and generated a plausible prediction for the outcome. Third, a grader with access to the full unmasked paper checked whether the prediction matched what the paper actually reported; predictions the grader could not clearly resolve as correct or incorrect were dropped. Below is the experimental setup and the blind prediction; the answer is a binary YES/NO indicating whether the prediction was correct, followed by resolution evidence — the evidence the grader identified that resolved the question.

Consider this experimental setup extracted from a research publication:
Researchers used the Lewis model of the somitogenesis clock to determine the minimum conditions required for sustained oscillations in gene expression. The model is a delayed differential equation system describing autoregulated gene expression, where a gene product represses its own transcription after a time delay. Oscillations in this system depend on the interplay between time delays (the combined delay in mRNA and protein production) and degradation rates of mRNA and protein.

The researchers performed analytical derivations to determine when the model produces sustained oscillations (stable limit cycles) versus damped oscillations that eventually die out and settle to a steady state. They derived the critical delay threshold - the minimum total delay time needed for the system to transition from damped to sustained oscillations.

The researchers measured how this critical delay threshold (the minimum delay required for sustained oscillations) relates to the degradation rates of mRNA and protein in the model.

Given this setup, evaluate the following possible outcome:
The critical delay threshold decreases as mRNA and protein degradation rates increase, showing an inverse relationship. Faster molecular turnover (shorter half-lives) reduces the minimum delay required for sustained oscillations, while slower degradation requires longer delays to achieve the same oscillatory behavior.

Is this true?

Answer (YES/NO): NO